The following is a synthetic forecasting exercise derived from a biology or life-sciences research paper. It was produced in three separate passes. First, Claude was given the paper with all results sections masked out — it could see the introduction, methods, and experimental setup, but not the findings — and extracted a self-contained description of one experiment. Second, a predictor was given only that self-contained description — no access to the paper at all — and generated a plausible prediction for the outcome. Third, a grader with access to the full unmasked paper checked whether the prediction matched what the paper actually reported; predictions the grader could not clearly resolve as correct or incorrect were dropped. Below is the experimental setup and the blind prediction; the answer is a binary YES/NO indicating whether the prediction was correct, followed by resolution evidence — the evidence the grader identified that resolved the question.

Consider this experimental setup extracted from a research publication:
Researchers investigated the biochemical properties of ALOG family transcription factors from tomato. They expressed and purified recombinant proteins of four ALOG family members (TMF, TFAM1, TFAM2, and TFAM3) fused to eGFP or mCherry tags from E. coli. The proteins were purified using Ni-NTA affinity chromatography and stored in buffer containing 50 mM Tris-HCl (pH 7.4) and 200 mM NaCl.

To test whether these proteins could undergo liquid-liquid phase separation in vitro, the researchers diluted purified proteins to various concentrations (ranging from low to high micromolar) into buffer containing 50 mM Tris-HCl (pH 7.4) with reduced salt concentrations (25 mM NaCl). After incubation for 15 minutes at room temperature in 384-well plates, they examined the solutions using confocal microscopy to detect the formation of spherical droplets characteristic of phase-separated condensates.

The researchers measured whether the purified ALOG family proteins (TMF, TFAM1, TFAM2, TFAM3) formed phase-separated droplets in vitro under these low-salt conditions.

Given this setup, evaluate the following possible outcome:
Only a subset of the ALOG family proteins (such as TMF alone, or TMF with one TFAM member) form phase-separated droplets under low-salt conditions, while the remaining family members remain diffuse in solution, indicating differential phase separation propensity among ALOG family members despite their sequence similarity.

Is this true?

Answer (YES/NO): NO